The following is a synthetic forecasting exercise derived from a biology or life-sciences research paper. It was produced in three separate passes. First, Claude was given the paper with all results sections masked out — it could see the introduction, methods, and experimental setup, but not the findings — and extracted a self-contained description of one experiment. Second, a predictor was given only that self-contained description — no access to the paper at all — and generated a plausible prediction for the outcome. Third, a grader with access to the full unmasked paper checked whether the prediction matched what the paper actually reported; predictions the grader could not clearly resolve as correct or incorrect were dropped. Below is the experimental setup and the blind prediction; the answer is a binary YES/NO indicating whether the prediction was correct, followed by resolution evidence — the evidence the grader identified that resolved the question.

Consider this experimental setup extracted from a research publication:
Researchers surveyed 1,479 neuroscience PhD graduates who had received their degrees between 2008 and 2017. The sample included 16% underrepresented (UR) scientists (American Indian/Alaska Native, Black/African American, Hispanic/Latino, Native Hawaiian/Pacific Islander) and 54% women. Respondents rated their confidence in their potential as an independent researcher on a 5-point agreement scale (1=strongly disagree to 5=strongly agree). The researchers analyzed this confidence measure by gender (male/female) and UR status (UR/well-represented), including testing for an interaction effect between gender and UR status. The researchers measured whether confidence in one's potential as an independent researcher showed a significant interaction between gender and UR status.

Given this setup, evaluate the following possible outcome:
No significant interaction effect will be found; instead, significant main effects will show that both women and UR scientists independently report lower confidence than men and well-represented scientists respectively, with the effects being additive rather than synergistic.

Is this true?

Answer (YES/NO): NO